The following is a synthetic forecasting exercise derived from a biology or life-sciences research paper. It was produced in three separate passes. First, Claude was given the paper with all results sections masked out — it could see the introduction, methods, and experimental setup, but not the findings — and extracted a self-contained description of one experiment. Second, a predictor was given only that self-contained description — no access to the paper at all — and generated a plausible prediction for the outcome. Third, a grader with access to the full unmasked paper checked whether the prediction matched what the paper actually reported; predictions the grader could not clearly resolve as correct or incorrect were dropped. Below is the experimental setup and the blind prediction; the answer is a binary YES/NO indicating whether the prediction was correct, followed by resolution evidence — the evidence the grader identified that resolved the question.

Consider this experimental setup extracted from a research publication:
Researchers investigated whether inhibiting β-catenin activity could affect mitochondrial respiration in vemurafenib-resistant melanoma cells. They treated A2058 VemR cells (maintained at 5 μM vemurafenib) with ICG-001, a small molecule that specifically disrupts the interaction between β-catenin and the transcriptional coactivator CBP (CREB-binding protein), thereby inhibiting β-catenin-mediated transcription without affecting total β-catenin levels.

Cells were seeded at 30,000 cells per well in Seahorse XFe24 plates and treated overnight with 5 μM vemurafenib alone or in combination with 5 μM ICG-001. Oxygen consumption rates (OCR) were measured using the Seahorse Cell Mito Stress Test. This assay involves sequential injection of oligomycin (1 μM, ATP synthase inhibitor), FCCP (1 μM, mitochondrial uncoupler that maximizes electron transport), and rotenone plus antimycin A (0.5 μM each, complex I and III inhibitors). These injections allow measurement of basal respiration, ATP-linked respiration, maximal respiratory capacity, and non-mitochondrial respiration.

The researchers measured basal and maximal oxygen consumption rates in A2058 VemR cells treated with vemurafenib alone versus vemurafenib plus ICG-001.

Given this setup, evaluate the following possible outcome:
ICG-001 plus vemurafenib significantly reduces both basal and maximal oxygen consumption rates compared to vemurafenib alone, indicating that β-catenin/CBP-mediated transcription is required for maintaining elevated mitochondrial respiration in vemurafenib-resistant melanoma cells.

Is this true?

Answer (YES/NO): YES